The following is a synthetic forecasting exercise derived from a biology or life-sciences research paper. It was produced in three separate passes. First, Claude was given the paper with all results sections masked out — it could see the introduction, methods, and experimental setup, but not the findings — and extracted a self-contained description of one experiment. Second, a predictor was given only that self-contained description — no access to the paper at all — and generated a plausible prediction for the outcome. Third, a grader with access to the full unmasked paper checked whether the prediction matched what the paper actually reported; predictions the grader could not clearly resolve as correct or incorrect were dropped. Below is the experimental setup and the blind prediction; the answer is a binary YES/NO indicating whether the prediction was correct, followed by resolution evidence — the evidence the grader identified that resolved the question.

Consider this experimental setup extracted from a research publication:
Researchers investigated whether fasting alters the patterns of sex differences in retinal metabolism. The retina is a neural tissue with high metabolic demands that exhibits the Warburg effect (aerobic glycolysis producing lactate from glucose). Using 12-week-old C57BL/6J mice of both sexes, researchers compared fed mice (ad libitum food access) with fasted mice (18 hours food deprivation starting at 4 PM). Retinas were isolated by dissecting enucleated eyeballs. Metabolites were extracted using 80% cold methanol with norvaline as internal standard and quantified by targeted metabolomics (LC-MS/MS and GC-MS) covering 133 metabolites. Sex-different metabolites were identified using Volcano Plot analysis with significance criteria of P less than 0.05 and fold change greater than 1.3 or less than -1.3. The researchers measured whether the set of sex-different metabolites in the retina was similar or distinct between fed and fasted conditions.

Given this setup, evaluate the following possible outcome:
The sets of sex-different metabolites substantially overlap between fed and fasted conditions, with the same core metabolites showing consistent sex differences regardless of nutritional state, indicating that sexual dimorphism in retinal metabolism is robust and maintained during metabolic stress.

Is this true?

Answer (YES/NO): NO